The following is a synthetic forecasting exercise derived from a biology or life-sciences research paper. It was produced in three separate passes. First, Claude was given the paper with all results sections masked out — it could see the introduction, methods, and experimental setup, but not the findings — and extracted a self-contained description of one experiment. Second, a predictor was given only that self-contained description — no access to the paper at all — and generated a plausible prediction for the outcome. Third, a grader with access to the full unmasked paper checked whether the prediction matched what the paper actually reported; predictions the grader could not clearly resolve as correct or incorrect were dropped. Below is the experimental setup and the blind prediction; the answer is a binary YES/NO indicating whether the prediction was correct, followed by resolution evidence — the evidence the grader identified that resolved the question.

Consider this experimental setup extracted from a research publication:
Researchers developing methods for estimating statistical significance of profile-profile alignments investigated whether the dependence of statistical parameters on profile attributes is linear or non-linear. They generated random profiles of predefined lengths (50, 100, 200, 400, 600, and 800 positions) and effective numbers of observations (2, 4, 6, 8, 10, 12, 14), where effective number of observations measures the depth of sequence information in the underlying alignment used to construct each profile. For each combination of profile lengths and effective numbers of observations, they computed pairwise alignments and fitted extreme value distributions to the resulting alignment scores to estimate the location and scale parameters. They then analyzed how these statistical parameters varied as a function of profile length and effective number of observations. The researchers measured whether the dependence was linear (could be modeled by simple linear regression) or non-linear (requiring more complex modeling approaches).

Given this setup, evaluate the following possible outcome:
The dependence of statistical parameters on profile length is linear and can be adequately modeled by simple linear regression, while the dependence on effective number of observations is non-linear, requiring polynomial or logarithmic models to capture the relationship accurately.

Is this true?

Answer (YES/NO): NO